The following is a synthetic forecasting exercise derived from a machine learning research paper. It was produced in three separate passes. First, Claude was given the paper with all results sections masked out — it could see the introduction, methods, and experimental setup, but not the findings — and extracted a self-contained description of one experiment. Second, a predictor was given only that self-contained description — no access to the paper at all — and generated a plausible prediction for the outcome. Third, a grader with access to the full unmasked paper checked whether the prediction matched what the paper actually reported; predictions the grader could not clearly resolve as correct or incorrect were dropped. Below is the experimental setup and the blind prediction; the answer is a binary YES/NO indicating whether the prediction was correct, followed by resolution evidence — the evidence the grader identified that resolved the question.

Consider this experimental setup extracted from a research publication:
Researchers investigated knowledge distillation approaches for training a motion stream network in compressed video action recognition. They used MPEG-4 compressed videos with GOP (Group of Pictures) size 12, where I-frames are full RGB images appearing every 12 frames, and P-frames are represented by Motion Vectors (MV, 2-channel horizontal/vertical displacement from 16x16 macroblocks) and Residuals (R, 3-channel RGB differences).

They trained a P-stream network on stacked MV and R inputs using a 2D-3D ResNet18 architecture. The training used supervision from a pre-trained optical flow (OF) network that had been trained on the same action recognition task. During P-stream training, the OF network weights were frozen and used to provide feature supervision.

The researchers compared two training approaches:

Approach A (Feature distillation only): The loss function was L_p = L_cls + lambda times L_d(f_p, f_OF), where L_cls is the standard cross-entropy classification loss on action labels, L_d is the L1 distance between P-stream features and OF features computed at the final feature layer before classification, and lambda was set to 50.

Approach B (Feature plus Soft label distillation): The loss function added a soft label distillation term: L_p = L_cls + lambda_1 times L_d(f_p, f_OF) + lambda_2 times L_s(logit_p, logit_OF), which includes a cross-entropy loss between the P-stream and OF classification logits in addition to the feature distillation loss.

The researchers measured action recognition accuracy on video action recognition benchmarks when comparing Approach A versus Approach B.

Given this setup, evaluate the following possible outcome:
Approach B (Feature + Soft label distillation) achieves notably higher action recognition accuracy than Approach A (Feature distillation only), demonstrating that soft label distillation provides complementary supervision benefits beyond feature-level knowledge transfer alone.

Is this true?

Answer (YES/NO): NO